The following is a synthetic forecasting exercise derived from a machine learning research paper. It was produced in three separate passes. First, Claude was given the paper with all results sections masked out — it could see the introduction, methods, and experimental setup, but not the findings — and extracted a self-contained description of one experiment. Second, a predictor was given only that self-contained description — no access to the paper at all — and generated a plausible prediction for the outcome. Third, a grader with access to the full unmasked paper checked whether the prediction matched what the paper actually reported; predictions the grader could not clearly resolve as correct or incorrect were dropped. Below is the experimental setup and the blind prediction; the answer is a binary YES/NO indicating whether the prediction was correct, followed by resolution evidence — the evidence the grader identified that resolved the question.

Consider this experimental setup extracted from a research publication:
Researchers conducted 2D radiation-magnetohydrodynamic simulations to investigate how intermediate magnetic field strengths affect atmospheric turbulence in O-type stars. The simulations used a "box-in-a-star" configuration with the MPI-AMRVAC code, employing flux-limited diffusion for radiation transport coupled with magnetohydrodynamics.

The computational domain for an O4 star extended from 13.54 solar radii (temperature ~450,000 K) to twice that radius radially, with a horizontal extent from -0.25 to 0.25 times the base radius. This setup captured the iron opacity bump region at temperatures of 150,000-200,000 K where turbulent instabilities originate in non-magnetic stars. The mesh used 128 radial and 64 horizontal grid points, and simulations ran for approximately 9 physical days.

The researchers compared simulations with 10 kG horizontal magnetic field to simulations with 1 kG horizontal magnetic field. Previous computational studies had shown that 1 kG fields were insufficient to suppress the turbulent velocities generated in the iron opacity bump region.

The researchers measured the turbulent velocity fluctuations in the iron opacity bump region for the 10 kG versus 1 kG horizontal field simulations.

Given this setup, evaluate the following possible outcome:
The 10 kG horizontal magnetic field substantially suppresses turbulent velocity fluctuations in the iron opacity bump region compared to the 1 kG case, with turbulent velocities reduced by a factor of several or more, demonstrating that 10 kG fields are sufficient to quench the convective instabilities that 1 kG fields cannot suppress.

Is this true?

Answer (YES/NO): NO